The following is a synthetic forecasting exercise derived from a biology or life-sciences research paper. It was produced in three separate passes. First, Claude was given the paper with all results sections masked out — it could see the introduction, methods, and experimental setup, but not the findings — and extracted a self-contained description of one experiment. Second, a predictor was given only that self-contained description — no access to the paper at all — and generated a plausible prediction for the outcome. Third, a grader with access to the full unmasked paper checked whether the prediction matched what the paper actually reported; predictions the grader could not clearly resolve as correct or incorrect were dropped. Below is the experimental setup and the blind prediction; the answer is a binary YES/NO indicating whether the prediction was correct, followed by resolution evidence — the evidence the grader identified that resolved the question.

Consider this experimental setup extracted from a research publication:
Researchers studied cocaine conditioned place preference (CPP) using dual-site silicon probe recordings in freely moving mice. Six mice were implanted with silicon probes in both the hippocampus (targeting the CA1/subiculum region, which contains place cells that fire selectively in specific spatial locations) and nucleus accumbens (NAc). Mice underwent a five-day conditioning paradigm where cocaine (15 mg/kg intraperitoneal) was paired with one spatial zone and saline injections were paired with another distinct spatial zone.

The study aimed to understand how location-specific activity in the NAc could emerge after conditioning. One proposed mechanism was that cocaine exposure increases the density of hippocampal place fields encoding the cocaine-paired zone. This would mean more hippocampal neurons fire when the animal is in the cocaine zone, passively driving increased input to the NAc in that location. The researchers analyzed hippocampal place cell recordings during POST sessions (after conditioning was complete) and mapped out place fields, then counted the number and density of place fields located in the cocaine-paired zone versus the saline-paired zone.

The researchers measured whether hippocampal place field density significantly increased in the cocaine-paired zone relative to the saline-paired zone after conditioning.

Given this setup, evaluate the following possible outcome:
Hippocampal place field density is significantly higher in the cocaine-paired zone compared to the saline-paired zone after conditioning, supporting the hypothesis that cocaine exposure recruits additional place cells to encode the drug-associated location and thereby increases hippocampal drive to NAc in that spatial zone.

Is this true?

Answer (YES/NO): YES